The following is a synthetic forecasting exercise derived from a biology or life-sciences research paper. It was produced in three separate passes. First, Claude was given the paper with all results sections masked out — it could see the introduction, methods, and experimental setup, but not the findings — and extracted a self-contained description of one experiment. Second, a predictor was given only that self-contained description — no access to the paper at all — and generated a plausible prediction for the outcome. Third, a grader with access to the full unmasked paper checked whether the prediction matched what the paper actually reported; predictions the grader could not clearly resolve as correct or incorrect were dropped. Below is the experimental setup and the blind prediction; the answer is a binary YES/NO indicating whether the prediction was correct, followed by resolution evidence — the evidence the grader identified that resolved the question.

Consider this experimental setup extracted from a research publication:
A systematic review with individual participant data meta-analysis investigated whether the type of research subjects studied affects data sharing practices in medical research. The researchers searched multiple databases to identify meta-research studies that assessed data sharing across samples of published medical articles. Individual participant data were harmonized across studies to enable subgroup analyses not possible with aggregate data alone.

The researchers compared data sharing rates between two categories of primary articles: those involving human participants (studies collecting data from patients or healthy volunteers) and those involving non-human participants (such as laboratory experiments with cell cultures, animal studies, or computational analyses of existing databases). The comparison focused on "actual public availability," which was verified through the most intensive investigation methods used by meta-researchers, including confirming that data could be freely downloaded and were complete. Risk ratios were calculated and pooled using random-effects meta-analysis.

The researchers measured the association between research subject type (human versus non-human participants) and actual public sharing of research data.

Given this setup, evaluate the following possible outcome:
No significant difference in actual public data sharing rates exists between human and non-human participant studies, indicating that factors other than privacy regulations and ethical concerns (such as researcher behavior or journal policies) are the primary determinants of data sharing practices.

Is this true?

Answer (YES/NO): NO